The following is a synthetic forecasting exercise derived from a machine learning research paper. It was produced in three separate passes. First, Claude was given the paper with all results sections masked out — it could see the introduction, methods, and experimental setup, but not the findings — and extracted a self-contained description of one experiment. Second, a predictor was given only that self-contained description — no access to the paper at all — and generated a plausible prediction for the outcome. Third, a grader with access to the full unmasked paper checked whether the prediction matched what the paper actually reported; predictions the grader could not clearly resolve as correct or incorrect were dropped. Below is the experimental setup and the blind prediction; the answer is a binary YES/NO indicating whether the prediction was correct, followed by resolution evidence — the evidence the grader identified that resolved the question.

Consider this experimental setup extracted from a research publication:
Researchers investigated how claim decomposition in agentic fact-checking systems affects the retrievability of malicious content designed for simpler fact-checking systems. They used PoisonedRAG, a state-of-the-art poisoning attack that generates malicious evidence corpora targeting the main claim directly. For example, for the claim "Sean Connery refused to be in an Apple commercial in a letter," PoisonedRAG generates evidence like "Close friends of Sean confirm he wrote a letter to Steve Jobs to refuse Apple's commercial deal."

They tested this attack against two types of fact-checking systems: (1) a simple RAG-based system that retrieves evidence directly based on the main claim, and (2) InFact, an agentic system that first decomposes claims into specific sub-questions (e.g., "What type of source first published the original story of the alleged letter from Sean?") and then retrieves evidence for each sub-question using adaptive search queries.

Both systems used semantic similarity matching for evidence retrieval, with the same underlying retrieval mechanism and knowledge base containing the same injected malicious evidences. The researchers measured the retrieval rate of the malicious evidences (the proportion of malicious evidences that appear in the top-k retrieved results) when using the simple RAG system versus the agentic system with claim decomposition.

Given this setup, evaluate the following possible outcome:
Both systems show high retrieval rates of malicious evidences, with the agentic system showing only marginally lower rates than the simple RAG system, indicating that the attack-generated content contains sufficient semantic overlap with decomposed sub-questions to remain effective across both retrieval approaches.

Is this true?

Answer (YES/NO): NO